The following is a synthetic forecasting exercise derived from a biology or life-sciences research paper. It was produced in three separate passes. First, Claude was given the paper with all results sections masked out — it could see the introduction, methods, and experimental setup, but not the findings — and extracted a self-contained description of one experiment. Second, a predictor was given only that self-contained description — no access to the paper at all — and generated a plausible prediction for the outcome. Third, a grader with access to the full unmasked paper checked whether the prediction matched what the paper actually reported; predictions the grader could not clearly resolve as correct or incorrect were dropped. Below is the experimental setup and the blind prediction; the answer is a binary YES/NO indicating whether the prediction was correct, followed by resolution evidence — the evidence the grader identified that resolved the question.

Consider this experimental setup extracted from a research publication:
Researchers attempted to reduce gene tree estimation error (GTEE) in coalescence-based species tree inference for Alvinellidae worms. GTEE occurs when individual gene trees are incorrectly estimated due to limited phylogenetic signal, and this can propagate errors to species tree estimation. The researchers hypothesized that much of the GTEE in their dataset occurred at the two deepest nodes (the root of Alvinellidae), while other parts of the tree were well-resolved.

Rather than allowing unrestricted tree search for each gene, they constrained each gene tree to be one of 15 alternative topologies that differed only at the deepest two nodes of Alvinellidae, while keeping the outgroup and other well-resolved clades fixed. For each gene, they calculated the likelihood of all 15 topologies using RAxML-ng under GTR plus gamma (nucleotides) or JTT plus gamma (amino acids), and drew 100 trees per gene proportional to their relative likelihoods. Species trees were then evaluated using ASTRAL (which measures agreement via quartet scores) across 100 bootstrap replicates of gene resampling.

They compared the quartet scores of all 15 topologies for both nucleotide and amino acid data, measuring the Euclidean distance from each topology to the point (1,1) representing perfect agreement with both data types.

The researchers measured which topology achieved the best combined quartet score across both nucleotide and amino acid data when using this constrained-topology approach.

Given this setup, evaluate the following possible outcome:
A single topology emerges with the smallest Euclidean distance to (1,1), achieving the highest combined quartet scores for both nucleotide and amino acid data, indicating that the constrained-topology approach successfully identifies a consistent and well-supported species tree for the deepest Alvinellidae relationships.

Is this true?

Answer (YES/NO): NO